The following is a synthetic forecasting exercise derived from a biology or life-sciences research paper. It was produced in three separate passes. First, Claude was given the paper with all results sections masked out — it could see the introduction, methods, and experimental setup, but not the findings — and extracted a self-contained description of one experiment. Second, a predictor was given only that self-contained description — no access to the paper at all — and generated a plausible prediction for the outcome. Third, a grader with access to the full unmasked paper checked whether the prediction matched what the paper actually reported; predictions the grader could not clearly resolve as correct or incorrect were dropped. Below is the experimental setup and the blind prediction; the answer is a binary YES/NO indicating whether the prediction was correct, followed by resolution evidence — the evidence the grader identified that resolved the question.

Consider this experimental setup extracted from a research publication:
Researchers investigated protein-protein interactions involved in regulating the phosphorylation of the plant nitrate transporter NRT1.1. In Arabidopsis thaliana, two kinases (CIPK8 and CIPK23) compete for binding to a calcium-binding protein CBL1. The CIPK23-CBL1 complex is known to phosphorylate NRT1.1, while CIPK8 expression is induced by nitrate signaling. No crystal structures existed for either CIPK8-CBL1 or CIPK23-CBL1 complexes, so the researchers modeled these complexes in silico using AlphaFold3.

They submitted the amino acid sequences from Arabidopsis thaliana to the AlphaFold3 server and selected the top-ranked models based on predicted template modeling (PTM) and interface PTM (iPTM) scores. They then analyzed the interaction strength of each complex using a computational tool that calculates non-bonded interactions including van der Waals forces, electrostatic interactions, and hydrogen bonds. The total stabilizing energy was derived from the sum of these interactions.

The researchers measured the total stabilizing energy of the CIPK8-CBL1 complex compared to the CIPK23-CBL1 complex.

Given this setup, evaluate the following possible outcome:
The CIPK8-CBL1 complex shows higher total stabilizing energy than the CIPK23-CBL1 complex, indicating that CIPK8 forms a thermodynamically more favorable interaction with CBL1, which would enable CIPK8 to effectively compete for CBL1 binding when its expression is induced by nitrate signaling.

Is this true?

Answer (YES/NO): YES